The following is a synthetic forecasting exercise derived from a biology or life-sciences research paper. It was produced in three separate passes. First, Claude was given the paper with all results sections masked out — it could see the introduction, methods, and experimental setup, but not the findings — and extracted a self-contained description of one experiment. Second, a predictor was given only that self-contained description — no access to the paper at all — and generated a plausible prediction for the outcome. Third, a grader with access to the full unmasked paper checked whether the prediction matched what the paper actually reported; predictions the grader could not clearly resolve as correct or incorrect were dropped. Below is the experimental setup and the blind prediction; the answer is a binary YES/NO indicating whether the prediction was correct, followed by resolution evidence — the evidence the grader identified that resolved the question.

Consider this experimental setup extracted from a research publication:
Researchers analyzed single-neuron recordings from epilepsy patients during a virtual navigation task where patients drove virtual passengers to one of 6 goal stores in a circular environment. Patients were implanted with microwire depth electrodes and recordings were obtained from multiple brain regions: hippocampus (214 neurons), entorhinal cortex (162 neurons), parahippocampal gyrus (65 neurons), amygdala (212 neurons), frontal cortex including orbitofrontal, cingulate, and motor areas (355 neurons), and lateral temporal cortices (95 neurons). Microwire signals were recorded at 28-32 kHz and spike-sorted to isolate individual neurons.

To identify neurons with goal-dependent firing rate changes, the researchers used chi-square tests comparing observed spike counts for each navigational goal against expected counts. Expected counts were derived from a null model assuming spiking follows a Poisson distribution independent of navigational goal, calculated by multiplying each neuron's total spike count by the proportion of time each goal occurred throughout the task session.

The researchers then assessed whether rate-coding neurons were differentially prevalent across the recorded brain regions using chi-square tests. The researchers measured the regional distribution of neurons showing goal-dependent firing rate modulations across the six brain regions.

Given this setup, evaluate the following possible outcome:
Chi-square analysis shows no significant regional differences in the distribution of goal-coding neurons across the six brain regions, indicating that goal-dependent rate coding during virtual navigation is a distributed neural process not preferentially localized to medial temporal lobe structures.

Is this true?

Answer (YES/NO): NO